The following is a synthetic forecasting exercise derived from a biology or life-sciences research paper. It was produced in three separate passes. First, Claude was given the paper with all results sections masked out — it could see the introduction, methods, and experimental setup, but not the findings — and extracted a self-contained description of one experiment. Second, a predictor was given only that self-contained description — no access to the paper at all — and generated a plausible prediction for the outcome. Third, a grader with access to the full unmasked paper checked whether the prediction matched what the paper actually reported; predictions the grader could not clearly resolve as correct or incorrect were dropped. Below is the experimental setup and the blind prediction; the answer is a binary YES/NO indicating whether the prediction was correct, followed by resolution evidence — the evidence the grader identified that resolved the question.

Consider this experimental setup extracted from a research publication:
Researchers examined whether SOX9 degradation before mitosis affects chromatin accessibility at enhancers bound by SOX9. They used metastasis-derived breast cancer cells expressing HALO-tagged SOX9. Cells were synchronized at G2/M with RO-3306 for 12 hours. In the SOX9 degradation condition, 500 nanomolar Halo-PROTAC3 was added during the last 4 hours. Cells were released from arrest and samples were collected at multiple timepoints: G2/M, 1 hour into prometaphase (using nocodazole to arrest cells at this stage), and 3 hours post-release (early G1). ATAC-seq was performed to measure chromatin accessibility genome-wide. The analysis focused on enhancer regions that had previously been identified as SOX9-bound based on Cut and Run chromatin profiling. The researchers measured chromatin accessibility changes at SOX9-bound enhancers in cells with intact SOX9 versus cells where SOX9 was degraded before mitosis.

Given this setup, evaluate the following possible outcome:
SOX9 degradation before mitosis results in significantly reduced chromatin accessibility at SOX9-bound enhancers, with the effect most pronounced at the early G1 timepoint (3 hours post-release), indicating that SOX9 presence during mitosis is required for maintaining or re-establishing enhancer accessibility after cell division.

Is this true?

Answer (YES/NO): NO